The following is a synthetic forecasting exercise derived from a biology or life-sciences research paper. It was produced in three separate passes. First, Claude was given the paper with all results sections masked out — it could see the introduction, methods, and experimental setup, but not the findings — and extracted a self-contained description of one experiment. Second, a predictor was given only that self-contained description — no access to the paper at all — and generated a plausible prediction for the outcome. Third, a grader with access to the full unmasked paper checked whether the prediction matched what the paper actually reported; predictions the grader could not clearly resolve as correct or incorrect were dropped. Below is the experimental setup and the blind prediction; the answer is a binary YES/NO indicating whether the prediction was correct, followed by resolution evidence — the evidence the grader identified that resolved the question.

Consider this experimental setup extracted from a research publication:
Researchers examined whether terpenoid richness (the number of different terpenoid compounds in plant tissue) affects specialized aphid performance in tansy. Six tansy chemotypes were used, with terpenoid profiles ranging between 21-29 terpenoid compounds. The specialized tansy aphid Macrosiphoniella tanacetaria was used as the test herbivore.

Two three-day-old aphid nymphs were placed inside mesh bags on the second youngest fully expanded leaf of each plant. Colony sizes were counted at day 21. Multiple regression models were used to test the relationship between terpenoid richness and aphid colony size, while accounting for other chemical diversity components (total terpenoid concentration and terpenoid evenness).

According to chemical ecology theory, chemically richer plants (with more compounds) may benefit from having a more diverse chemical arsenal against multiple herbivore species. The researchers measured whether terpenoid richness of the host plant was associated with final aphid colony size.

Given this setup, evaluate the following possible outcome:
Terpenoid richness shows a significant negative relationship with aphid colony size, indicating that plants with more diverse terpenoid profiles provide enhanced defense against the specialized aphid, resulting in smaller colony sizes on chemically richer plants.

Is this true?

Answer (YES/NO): NO